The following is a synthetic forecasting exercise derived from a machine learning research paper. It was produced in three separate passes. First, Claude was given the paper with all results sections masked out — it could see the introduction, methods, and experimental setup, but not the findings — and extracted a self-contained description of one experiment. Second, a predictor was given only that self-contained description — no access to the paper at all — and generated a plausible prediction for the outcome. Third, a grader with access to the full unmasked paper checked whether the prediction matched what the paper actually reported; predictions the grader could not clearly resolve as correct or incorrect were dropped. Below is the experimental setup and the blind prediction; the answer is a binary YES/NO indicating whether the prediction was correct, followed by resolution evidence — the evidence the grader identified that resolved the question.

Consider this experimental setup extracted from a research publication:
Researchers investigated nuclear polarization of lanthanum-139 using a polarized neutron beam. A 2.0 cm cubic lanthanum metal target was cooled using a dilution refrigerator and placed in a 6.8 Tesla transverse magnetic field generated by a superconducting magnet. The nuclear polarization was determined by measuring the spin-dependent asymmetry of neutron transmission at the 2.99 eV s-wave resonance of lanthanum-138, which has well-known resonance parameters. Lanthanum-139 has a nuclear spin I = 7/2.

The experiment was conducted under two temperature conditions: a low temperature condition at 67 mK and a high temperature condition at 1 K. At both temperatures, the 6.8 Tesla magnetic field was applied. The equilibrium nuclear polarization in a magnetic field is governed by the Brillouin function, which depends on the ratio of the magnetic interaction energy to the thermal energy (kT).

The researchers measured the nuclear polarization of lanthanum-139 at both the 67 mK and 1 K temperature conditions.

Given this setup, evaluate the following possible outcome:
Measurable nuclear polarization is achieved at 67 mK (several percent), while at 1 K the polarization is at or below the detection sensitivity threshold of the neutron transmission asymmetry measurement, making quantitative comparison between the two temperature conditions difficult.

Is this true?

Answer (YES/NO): YES